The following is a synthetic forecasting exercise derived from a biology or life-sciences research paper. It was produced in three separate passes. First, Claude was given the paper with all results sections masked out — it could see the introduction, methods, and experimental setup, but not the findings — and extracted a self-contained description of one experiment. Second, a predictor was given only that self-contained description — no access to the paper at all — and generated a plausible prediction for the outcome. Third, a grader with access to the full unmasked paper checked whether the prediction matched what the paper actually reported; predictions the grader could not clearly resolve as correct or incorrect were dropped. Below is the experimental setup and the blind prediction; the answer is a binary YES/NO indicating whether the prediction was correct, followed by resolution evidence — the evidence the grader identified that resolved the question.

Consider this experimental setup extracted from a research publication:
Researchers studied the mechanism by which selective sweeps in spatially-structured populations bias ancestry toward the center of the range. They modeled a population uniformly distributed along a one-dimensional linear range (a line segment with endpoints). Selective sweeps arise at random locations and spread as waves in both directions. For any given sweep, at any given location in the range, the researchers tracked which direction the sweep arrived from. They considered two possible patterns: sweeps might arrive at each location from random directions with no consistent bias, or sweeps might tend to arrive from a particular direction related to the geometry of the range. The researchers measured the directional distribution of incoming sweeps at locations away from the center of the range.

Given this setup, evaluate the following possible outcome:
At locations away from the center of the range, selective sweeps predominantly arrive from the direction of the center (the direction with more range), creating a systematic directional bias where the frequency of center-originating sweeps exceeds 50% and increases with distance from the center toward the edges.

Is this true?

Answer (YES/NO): YES